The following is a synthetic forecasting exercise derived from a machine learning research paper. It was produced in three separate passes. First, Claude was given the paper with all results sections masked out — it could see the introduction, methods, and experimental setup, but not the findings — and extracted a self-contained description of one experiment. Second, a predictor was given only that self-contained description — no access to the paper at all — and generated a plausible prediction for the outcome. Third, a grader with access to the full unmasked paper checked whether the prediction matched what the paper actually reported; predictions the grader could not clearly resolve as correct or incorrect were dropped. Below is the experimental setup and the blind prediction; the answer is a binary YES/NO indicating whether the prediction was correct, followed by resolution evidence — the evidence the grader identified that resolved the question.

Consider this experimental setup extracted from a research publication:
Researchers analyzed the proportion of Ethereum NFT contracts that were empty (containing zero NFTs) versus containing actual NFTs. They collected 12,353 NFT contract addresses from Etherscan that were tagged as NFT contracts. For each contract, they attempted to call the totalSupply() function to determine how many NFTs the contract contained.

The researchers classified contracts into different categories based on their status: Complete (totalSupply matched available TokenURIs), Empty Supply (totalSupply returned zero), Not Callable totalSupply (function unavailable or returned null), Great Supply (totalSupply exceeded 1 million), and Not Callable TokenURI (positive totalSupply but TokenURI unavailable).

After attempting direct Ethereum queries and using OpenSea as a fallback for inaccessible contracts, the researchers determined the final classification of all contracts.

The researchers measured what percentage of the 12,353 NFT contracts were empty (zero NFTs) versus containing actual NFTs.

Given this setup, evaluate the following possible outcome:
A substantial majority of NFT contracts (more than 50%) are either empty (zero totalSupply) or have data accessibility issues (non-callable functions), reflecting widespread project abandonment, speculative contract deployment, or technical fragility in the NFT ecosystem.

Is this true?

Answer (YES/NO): NO